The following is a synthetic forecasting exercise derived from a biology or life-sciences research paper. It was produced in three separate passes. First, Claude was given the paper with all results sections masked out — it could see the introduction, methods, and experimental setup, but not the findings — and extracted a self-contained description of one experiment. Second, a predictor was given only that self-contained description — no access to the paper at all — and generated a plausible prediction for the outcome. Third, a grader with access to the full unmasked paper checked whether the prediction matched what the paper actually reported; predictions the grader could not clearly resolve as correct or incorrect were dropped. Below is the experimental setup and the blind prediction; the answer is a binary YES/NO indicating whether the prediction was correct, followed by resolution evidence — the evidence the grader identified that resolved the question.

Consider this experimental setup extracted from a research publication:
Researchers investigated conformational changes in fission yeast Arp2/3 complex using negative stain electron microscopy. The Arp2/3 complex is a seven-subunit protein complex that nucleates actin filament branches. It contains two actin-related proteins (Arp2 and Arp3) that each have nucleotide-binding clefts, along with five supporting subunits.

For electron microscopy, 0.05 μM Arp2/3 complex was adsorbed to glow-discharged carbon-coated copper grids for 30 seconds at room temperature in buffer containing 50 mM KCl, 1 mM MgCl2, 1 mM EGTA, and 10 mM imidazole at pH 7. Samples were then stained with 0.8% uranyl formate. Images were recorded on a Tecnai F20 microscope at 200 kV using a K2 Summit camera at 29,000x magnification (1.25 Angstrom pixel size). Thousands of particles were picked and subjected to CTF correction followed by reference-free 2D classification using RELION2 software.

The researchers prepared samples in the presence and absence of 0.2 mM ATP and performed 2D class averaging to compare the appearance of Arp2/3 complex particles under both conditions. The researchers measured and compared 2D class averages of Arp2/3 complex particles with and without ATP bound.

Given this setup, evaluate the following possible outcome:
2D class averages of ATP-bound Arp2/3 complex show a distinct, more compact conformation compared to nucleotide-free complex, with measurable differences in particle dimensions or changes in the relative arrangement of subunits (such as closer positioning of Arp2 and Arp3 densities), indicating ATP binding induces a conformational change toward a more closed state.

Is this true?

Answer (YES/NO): NO